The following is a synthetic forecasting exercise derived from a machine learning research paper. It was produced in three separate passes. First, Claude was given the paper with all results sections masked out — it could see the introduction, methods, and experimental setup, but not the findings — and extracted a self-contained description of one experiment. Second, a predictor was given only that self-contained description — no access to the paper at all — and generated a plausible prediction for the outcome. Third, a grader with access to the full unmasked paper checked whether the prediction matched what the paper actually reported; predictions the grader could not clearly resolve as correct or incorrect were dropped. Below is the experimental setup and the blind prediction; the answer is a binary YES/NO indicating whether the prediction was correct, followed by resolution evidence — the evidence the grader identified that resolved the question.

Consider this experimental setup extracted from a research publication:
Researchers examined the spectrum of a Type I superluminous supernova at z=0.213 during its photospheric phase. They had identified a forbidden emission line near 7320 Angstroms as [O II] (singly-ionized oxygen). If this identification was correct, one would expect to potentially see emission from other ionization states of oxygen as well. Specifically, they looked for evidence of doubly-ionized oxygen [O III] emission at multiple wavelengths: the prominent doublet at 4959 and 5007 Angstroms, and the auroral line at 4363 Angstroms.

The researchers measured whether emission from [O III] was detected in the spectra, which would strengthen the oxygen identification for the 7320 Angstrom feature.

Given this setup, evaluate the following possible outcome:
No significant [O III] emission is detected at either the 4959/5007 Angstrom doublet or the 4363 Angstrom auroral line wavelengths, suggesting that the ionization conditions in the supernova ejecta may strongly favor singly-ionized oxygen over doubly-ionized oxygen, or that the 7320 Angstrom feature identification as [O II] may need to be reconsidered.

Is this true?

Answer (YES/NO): NO